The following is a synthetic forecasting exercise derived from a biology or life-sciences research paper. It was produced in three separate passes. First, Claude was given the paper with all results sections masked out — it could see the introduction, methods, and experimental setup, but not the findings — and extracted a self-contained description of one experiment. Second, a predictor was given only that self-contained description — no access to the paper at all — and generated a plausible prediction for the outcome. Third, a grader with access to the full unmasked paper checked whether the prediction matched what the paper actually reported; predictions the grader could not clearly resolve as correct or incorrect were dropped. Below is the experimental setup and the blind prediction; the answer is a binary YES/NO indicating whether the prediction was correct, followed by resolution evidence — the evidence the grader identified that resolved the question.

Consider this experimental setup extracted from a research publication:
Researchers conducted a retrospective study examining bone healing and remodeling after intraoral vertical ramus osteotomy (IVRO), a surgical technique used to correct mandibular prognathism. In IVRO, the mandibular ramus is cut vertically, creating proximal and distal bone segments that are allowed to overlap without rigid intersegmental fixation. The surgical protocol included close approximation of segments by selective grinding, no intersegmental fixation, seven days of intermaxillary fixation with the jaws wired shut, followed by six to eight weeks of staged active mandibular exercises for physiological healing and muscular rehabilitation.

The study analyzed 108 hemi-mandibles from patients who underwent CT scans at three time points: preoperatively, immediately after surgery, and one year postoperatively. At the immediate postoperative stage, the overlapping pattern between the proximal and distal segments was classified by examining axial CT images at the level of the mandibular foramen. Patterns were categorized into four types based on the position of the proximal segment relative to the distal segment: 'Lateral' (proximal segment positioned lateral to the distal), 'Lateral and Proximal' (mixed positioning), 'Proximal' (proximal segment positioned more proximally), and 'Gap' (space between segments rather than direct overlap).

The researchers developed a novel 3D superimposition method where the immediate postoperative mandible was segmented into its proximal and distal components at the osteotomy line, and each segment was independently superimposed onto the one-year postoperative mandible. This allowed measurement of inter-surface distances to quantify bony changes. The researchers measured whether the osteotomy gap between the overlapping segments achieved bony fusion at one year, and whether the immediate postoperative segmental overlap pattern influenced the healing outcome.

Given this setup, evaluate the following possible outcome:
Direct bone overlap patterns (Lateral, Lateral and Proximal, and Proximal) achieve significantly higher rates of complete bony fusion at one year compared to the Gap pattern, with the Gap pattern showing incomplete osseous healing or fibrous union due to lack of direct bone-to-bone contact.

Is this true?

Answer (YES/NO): NO